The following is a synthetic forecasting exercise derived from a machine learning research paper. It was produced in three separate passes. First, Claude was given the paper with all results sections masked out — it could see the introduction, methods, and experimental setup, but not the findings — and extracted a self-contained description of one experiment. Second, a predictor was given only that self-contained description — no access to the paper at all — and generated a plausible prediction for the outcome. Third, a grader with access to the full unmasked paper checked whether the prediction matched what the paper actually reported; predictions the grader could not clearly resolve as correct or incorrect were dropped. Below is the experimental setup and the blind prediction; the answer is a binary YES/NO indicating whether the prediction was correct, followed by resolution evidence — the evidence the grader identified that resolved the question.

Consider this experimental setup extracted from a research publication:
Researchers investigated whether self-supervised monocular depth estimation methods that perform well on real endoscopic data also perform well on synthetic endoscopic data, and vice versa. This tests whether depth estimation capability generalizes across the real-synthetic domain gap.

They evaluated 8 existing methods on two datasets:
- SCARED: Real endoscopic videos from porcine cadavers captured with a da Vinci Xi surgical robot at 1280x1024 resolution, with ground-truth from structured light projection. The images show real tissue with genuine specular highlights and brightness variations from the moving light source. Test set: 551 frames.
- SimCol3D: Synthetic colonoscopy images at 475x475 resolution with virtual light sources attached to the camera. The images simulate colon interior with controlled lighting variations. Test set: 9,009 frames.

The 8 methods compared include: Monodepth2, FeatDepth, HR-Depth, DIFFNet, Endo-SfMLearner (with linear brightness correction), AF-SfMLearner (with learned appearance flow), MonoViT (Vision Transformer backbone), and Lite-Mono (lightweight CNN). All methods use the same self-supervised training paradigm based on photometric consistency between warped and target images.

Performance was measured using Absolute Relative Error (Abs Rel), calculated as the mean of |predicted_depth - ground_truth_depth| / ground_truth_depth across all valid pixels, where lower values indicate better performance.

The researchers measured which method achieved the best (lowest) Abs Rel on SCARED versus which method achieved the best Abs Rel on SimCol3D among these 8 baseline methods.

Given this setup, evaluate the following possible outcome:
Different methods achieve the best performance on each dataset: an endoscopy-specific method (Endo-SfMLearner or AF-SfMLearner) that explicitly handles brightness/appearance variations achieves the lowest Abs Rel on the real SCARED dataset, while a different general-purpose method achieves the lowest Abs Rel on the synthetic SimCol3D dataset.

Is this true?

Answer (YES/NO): YES